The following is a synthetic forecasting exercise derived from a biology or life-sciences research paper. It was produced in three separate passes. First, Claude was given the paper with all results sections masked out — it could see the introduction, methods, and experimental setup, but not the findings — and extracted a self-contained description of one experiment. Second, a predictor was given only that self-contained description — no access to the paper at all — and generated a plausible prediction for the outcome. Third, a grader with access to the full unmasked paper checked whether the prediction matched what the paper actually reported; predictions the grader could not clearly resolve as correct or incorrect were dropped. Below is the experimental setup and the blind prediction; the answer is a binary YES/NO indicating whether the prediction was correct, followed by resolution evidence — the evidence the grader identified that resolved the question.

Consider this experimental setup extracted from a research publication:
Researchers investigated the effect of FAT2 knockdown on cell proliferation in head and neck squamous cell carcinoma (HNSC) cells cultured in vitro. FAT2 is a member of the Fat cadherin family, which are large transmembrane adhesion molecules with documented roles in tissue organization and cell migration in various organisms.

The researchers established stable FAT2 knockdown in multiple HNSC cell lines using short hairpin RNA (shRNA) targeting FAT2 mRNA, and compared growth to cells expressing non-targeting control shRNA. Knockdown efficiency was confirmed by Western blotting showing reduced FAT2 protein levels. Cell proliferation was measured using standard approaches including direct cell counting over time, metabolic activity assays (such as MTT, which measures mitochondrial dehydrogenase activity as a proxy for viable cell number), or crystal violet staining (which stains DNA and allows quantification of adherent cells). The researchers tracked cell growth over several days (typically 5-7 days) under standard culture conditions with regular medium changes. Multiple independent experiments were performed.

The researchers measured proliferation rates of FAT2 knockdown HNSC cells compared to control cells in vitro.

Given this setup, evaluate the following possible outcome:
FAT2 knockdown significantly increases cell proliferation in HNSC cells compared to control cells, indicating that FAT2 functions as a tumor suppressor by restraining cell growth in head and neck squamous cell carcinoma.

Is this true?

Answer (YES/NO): NO